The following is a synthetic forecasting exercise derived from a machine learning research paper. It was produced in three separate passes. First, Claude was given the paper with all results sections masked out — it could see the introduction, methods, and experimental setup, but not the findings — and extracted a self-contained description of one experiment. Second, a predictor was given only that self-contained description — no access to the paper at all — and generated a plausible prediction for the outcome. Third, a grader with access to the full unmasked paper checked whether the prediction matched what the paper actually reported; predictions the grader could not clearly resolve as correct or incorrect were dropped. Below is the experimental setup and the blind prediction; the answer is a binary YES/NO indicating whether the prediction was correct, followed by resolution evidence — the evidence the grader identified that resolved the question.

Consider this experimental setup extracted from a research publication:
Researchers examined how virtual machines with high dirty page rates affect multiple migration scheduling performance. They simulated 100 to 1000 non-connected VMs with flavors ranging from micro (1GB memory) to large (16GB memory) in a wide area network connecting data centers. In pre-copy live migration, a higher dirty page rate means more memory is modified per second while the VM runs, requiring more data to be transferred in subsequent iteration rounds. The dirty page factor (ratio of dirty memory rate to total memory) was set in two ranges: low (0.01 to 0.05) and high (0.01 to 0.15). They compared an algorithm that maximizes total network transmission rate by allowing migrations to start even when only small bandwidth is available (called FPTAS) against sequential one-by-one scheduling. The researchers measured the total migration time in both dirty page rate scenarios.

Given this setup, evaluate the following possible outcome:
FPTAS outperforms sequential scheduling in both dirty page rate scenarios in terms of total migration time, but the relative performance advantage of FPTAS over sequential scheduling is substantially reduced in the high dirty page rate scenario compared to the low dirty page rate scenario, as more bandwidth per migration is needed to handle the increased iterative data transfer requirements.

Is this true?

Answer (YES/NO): NO